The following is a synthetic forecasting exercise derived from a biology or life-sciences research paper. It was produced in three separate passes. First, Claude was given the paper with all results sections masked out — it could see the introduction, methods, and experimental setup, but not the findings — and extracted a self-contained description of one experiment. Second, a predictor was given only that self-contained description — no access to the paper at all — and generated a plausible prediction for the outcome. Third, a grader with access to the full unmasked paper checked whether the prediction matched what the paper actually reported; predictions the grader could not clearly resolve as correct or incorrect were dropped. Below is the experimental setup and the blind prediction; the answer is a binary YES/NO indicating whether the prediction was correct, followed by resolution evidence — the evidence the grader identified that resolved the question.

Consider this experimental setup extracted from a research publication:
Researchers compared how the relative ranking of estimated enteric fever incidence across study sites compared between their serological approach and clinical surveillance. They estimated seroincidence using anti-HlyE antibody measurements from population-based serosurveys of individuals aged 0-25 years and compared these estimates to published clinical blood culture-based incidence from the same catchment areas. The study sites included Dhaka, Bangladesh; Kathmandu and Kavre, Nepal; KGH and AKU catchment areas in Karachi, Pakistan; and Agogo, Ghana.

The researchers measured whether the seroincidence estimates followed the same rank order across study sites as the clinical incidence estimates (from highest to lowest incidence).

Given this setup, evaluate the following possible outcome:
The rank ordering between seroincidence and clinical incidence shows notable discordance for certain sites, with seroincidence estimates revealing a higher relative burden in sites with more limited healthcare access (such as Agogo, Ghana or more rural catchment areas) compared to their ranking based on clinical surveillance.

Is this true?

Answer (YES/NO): NO